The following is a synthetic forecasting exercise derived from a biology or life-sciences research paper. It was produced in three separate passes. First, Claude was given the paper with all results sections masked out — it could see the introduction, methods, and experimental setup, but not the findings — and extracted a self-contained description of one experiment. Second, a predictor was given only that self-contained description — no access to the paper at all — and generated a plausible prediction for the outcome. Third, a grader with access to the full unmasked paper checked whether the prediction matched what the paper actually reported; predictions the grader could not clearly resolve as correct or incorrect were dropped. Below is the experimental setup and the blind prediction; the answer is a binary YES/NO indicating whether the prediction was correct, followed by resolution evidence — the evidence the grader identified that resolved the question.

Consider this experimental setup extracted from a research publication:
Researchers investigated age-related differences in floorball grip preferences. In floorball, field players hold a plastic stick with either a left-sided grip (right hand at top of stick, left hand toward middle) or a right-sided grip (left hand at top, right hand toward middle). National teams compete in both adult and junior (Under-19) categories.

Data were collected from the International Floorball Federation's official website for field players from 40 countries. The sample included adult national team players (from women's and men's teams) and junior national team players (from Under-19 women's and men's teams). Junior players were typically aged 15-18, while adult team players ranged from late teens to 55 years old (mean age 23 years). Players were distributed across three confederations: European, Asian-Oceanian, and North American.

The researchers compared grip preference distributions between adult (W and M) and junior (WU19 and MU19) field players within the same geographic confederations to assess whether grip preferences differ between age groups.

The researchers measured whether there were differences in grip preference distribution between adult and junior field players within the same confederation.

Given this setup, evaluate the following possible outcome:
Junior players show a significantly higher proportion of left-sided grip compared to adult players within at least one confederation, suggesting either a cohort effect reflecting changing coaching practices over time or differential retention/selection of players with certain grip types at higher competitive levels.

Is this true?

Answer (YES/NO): YES